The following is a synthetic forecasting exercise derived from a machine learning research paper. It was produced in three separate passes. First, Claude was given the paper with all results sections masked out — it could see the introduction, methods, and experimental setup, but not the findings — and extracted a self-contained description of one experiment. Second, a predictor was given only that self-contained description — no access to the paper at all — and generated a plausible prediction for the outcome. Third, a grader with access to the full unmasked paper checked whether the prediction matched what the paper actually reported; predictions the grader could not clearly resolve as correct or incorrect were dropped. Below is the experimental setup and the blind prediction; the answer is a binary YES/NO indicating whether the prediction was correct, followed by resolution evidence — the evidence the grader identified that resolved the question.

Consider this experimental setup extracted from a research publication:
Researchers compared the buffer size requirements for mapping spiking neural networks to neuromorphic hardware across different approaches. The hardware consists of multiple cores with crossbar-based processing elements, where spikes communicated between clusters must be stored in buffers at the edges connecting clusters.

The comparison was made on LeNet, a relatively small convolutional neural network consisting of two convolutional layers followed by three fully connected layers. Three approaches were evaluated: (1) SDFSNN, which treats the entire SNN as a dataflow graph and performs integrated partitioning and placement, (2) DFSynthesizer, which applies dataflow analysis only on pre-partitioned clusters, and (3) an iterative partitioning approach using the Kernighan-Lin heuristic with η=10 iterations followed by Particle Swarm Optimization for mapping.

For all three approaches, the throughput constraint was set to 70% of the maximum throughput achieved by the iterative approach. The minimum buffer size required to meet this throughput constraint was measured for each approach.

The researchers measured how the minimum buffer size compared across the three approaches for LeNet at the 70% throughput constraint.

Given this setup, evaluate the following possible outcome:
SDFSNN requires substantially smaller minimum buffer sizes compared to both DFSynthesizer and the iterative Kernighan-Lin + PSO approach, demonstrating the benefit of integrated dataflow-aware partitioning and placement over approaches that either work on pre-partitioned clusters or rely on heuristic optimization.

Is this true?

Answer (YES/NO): NO